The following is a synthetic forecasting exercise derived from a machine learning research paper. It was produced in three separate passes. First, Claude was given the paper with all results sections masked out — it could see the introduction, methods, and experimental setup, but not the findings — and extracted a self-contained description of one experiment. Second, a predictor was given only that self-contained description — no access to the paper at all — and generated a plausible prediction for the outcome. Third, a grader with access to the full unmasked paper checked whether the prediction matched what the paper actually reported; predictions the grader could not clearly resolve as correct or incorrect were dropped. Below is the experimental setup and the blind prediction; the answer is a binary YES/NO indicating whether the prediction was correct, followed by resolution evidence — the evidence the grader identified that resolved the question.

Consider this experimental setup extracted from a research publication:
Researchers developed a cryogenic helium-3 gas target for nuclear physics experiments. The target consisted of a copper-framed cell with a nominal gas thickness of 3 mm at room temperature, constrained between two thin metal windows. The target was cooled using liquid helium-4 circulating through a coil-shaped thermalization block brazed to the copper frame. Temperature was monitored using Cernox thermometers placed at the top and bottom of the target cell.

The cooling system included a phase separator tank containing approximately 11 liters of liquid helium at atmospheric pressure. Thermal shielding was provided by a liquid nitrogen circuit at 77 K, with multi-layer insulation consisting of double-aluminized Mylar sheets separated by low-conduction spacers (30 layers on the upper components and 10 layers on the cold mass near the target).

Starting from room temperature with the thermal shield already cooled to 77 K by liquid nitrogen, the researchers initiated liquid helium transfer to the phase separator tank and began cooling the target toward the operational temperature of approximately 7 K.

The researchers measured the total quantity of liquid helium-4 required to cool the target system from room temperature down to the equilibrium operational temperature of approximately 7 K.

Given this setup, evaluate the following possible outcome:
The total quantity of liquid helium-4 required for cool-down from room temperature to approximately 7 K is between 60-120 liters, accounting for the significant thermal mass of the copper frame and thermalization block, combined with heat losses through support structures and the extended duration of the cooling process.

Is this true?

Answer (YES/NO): NO